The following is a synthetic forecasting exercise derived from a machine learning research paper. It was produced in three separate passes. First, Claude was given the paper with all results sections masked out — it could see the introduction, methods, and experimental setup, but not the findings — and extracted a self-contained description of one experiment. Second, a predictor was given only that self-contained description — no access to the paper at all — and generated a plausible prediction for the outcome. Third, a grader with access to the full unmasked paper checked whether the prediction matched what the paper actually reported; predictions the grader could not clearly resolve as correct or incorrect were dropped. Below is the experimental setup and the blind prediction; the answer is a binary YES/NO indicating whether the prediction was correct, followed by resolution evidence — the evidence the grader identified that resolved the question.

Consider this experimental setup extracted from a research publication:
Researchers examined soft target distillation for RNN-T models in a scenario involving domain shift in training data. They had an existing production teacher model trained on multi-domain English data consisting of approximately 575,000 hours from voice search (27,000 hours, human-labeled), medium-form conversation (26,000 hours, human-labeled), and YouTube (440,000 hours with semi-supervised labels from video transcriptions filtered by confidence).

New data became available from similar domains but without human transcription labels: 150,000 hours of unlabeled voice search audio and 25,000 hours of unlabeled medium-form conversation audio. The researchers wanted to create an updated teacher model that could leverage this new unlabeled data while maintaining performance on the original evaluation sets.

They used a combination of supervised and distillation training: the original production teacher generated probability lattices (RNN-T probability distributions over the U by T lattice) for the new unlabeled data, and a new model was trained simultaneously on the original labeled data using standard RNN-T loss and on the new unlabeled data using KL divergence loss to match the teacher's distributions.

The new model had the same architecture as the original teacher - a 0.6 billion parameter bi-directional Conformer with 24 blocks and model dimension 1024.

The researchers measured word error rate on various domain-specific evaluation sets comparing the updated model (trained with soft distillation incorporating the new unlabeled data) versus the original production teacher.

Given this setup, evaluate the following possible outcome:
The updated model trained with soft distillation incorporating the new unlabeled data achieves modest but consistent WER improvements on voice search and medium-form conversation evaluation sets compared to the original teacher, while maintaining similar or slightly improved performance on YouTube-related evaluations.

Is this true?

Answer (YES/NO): NO